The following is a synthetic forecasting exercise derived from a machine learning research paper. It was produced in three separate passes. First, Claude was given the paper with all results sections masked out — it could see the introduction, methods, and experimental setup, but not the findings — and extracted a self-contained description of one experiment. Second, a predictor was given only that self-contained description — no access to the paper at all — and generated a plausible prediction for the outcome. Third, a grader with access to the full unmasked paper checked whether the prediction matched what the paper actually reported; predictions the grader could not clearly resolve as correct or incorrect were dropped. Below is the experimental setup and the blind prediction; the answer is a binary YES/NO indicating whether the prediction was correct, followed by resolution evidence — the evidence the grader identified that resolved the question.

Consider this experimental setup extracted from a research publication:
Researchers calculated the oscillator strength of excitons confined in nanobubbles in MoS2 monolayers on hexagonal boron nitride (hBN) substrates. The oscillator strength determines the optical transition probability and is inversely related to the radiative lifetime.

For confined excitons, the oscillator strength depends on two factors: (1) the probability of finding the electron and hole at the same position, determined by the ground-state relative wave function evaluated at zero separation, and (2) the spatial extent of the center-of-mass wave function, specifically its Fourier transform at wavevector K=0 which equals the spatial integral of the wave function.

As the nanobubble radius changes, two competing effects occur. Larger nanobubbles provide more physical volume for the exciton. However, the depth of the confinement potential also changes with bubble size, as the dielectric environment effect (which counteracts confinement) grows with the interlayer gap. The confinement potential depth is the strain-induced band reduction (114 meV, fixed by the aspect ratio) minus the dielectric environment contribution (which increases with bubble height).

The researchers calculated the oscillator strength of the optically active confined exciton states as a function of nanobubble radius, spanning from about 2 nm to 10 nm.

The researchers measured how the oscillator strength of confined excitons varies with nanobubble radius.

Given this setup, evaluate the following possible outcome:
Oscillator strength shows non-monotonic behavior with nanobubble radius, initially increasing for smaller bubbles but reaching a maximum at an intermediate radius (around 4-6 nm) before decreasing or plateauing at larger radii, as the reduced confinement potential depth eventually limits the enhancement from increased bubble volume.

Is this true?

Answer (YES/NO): NO